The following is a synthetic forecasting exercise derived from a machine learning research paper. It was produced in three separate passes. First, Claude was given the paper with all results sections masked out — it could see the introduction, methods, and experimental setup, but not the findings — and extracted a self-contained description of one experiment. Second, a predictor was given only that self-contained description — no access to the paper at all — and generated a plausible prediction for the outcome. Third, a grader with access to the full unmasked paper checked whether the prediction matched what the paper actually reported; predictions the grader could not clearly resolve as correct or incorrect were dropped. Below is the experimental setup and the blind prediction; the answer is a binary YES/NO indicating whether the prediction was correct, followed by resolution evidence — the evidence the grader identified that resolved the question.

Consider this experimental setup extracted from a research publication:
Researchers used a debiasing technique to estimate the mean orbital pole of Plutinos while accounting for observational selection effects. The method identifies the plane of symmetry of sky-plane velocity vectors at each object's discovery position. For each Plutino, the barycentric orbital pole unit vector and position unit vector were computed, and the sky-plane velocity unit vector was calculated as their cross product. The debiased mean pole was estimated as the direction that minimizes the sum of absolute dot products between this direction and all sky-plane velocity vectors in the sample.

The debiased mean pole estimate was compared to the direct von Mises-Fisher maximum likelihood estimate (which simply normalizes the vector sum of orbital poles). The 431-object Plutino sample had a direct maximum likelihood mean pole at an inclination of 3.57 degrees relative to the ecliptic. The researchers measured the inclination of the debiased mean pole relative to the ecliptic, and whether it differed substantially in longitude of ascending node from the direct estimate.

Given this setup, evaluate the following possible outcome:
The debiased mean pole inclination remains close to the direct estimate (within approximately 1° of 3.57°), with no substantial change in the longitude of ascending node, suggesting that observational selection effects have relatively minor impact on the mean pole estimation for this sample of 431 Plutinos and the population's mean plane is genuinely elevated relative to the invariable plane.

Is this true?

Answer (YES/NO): NO